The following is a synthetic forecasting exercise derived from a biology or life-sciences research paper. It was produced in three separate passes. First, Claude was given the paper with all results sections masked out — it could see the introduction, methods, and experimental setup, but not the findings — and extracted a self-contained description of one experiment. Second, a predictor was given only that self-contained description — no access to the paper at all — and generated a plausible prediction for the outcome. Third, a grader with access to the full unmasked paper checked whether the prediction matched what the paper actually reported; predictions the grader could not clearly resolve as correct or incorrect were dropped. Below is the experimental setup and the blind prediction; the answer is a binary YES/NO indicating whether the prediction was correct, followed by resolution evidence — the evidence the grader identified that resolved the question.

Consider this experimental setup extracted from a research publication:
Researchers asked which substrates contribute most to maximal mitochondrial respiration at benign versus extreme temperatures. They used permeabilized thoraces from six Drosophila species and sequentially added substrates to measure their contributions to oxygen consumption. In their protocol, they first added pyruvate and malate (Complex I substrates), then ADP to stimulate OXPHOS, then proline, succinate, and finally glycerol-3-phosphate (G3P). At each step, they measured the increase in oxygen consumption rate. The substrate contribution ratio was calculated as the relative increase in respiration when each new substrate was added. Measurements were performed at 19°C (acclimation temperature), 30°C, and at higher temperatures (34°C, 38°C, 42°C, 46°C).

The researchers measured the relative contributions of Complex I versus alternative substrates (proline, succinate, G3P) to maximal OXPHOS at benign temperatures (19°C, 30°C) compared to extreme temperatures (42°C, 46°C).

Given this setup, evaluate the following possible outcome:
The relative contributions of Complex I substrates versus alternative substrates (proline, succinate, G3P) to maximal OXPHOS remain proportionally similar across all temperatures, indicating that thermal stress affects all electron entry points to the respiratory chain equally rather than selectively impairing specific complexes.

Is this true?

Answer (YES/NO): NO